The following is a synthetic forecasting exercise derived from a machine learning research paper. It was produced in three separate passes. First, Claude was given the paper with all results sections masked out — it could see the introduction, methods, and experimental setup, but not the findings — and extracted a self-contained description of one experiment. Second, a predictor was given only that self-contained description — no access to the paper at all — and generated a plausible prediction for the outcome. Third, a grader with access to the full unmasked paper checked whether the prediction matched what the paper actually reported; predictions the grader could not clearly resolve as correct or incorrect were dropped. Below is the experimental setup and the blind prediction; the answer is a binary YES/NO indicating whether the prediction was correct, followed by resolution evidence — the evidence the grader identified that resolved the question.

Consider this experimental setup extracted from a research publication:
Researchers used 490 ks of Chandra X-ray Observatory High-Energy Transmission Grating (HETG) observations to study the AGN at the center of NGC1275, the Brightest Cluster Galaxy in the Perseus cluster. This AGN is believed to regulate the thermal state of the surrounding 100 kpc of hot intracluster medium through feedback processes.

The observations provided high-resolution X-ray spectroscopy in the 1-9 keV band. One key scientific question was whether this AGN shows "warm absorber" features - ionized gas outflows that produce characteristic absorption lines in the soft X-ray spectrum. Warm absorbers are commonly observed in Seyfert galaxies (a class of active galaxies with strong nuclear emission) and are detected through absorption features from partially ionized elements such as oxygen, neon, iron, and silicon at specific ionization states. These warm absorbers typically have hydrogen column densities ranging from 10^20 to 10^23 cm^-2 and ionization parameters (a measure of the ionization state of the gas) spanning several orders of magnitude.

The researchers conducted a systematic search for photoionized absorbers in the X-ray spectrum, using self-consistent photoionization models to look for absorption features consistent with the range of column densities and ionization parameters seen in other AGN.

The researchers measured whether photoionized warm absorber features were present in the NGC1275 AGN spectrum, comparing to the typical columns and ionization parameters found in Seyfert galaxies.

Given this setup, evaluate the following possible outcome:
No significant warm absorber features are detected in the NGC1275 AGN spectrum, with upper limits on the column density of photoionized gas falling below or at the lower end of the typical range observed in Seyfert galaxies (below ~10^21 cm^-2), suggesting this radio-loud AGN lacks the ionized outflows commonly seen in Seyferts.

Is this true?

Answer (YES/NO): NO